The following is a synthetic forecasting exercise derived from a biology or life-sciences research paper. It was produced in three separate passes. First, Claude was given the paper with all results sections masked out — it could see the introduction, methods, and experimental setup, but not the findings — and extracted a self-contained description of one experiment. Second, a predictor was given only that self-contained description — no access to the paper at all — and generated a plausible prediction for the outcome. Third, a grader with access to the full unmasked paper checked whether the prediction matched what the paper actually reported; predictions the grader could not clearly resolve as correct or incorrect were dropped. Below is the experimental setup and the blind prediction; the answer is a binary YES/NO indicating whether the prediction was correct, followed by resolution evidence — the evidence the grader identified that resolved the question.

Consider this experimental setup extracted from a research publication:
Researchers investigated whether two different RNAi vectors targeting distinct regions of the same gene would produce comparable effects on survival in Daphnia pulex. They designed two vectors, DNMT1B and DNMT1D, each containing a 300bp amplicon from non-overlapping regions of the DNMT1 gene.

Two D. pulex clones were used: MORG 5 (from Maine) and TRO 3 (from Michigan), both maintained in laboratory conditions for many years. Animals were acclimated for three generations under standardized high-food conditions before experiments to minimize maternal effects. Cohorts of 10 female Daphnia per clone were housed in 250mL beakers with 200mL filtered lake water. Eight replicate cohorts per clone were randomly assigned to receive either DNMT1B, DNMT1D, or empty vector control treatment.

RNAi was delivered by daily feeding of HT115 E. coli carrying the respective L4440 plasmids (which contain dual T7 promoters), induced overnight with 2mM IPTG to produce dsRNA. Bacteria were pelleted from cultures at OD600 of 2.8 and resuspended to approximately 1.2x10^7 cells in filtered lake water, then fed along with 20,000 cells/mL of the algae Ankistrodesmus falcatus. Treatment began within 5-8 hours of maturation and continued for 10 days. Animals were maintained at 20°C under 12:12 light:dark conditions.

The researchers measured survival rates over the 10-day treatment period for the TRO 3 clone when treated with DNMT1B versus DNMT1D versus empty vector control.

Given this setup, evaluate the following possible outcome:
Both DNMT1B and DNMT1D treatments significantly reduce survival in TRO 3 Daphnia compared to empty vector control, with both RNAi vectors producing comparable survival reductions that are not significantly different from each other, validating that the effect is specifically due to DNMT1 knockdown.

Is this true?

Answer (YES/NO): NO